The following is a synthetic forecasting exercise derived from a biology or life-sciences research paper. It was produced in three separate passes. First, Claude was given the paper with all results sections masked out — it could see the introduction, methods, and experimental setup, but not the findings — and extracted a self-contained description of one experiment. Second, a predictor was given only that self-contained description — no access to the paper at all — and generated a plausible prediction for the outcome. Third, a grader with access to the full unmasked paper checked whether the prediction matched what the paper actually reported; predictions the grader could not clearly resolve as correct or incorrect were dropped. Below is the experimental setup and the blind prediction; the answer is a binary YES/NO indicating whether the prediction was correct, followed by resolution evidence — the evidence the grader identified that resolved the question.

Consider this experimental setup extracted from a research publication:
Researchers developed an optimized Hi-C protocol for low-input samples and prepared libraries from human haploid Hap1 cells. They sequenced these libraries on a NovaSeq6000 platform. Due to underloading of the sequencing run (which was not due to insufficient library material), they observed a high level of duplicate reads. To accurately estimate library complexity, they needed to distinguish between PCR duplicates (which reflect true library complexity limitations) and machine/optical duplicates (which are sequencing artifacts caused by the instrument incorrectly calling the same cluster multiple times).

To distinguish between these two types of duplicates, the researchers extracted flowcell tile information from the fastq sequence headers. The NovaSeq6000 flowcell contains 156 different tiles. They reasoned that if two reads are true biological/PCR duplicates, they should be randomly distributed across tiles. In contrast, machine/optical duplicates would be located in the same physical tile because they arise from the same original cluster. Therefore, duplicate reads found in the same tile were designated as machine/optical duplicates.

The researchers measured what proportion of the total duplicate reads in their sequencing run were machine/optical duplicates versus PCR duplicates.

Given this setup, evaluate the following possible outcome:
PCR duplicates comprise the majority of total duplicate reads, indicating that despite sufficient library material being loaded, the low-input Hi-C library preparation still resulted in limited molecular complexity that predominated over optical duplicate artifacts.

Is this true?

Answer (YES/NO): NO